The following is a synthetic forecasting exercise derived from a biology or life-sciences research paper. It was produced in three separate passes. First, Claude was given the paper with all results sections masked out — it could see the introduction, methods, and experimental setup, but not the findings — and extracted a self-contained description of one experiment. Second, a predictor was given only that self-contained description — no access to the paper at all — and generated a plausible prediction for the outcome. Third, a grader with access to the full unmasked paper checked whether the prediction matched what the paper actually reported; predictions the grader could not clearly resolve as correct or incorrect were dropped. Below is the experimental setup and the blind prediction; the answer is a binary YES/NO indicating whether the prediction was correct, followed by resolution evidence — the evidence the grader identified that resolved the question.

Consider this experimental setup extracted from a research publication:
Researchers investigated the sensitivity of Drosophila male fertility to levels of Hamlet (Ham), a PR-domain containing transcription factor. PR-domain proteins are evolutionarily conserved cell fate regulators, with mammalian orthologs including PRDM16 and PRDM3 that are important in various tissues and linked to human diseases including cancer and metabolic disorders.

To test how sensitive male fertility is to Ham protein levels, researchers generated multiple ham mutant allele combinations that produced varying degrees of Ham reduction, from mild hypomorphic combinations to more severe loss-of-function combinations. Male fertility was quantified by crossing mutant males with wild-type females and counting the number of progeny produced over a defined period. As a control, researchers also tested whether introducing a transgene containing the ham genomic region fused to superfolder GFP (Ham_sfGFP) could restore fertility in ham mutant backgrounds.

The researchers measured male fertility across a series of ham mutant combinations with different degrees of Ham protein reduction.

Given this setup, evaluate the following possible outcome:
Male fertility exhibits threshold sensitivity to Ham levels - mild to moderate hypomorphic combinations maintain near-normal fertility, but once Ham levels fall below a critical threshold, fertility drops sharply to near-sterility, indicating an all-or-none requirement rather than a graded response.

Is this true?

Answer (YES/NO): NO